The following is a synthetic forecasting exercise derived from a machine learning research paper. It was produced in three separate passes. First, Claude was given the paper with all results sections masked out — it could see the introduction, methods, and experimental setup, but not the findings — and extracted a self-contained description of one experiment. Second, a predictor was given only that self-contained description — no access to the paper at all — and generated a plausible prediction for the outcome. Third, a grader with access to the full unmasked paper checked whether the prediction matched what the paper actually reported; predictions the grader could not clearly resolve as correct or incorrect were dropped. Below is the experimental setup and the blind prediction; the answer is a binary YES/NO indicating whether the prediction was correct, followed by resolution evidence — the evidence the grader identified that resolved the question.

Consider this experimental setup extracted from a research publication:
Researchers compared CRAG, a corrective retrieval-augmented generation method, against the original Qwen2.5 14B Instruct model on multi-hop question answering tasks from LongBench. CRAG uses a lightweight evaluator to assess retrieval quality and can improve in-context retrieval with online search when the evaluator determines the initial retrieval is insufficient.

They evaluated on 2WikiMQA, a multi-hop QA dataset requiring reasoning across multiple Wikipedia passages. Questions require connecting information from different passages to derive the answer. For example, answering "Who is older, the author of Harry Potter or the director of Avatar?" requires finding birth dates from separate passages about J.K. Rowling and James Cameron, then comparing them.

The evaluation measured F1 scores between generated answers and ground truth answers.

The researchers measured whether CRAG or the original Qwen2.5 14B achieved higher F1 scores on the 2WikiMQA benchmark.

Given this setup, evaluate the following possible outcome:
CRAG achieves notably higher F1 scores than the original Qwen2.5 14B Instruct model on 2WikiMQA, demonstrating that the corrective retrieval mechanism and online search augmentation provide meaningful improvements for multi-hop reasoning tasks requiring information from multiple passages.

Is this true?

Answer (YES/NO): NO